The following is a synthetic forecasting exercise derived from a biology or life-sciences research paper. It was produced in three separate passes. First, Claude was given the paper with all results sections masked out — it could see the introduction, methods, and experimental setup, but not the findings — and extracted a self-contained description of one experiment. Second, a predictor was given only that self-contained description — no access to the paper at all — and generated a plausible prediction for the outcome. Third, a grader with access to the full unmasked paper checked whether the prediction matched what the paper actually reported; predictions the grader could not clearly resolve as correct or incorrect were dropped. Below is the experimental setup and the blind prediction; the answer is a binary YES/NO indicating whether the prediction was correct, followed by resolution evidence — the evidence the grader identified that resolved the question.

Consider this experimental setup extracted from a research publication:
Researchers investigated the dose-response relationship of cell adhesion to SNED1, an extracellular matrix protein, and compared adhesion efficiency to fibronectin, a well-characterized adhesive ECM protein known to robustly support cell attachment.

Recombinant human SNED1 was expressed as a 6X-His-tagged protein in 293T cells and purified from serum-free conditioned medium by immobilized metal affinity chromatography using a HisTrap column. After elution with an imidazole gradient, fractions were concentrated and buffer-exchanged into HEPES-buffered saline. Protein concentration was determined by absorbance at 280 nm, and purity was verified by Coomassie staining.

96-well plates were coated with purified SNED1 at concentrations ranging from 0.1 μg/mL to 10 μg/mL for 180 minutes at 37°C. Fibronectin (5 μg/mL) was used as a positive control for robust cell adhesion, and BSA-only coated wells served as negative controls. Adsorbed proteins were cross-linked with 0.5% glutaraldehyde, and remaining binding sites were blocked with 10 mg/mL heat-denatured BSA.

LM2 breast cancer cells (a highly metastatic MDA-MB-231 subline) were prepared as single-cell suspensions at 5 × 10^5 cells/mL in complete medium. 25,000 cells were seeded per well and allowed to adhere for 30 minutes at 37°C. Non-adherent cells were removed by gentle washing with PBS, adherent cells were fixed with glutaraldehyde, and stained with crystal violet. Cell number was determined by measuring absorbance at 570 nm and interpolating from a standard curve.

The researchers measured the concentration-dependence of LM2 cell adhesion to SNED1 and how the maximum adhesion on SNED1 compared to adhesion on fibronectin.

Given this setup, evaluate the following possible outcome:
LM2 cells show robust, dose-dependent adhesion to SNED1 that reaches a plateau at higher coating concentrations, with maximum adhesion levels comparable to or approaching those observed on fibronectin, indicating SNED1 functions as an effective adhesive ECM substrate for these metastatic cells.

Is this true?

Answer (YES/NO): YES